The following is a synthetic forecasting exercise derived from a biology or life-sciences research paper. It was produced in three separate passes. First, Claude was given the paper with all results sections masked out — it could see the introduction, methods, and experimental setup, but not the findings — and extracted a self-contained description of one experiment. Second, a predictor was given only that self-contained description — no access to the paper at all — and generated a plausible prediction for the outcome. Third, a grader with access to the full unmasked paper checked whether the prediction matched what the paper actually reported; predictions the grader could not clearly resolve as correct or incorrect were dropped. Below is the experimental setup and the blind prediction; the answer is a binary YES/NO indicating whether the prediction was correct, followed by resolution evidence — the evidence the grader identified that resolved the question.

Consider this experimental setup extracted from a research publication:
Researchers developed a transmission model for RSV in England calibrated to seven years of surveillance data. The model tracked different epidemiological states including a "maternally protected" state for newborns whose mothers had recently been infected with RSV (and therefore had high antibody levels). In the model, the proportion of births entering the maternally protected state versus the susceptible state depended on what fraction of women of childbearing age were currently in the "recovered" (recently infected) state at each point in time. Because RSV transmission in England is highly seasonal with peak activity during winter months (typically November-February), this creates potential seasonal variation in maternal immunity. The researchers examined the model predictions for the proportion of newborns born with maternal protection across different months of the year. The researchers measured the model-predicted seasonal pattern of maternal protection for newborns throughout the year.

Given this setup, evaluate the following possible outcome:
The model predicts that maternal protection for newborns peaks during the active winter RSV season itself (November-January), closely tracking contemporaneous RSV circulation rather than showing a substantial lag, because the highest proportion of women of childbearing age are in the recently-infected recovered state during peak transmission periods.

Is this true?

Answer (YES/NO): NO